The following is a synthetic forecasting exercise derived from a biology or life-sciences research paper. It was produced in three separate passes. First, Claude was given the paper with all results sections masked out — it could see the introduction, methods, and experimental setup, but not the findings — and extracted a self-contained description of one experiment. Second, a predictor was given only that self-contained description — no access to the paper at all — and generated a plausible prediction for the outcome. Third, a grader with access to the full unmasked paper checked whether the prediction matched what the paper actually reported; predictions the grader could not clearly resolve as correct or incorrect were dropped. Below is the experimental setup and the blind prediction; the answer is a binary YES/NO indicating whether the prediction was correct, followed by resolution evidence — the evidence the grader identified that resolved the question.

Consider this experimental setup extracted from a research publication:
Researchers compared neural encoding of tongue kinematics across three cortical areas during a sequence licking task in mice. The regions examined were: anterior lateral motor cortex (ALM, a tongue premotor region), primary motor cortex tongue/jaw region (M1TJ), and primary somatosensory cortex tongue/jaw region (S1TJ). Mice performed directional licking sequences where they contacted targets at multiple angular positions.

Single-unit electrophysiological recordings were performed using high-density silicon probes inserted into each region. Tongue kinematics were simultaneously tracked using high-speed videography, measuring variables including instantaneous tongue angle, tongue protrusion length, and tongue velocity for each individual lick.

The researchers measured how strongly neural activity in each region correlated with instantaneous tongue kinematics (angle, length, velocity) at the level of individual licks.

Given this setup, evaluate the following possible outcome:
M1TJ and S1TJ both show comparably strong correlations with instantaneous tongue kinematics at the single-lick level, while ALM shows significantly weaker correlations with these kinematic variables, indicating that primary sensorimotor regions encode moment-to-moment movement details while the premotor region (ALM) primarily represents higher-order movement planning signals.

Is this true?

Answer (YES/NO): NO